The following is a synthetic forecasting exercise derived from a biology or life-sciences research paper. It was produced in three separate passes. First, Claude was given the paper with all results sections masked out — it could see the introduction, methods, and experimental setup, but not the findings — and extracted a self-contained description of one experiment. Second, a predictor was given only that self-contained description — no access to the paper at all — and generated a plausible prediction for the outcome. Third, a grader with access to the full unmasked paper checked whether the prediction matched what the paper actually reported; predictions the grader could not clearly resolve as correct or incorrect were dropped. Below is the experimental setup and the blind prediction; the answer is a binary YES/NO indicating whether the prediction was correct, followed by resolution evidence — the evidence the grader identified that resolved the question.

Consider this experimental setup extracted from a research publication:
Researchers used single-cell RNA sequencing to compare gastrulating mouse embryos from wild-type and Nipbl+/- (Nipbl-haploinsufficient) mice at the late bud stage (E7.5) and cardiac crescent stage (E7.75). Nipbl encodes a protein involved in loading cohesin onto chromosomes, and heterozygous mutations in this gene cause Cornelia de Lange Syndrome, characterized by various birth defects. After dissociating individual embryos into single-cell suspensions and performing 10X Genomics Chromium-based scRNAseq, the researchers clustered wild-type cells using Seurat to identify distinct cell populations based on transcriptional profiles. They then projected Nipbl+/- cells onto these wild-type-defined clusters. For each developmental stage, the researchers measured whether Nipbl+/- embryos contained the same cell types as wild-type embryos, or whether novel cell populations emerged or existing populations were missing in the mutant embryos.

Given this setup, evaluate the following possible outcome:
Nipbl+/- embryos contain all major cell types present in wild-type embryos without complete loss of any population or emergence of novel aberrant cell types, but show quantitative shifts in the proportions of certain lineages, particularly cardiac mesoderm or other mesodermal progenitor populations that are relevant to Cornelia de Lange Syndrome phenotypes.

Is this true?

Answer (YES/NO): YES